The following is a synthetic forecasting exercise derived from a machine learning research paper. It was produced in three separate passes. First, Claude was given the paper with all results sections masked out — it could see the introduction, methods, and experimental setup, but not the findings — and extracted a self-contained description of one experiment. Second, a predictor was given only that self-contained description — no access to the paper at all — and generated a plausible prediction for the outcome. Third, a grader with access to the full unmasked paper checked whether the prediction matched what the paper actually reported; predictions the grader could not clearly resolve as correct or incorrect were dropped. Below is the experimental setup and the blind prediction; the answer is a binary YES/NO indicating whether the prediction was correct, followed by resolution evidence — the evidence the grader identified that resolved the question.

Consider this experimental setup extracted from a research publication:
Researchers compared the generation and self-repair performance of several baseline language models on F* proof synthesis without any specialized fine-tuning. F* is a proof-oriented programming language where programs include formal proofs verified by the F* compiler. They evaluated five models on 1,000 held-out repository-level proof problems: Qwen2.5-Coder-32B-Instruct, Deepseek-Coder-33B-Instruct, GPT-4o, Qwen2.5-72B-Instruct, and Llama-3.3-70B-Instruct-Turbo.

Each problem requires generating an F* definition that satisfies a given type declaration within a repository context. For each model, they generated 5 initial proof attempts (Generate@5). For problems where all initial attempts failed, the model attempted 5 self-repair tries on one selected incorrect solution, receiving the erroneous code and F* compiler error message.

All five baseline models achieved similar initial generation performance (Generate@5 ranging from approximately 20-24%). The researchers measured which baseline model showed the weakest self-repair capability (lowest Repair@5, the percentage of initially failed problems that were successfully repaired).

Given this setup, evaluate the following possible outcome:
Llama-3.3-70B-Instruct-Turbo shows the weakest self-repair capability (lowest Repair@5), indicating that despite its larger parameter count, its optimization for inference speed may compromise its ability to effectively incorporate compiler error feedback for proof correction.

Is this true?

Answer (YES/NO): NO